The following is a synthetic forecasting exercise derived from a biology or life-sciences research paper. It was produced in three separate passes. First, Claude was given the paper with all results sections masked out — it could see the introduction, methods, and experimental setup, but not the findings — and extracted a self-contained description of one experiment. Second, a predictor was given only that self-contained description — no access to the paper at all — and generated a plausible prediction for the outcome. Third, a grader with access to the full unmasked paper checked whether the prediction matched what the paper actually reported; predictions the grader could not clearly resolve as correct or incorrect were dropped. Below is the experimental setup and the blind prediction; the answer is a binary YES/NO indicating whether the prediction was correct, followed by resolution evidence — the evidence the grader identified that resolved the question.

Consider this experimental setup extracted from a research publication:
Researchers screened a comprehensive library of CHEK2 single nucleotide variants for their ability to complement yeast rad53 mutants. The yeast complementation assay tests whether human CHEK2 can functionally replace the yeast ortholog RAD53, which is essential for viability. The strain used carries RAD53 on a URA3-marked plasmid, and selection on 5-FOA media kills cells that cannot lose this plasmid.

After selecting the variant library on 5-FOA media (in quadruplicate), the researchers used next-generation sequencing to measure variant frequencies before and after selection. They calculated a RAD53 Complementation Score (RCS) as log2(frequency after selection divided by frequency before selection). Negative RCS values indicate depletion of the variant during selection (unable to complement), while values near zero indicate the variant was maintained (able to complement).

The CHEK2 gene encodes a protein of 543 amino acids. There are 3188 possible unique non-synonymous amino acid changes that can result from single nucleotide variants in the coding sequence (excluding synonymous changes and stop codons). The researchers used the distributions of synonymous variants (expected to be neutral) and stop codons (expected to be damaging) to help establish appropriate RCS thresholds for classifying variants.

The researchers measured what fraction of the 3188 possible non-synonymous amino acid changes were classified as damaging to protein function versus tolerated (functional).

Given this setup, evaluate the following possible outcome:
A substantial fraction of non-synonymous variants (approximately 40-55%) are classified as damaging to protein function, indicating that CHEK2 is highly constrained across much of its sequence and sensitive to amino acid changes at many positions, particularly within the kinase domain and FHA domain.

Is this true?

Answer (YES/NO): NO